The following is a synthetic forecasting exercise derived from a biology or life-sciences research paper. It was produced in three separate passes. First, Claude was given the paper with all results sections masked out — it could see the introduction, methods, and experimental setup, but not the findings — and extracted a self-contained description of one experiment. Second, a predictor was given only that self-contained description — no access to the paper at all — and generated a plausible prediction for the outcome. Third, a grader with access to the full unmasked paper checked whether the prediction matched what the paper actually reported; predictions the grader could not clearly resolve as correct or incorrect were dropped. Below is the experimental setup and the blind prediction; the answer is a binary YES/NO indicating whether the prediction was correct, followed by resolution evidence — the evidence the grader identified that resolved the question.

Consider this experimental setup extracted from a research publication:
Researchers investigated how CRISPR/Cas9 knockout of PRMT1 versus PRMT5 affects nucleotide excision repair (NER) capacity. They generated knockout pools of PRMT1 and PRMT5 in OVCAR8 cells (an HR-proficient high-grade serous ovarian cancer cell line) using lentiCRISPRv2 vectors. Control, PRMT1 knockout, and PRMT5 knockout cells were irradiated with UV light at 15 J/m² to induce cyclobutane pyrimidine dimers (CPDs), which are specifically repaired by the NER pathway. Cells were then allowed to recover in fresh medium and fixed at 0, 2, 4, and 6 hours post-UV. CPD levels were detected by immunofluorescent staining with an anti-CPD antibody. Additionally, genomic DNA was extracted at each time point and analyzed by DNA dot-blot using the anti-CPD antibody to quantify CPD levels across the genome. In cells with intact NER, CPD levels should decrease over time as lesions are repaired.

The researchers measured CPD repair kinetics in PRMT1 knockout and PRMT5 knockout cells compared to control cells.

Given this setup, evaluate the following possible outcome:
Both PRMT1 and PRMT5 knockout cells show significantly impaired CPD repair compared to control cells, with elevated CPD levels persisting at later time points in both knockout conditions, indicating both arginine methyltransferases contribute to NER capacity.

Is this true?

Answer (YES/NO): YES